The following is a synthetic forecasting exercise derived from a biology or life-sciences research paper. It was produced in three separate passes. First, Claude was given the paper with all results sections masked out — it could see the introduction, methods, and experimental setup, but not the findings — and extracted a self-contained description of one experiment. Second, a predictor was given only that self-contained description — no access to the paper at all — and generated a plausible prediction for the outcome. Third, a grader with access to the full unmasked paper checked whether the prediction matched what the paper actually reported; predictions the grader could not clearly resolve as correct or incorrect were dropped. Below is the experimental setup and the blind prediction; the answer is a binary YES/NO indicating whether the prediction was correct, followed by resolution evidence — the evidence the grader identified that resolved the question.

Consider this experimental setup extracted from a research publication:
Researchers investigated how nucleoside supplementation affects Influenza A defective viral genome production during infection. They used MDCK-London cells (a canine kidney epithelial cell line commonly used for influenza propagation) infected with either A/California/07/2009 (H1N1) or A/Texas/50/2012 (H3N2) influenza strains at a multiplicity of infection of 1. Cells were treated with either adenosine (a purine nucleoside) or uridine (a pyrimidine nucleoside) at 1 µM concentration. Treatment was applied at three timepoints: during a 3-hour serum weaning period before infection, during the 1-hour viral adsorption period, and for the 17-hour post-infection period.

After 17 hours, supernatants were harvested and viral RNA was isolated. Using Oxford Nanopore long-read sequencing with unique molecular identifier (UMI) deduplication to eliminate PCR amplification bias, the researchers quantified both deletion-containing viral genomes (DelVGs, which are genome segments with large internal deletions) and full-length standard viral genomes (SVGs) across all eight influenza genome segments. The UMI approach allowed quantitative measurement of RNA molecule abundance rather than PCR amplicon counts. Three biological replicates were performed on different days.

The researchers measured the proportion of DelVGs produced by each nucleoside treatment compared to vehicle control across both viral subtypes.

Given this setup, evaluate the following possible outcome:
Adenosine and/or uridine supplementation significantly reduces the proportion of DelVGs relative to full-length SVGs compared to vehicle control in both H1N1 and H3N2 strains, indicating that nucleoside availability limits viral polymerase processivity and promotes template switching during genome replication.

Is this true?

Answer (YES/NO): NO